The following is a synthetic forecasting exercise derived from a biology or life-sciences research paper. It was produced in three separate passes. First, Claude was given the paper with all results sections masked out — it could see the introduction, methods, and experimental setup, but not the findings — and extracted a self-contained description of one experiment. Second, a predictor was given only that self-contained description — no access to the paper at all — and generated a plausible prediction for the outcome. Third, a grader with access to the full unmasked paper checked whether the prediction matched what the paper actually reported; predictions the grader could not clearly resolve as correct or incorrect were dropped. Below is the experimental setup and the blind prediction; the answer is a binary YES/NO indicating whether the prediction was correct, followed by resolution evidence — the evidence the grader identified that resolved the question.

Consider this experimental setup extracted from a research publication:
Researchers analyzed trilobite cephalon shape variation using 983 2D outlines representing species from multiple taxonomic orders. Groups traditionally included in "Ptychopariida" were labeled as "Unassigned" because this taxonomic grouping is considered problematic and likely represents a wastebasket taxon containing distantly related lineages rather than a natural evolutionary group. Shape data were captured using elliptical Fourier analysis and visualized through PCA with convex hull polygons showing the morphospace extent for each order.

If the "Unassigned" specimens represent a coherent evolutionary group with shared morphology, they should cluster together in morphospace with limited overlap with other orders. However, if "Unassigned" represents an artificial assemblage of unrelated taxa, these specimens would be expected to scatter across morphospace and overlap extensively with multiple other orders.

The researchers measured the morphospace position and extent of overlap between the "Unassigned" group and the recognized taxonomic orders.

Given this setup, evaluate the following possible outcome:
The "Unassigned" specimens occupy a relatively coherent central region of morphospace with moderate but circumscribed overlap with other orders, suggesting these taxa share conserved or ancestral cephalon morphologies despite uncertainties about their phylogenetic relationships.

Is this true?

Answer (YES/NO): NO